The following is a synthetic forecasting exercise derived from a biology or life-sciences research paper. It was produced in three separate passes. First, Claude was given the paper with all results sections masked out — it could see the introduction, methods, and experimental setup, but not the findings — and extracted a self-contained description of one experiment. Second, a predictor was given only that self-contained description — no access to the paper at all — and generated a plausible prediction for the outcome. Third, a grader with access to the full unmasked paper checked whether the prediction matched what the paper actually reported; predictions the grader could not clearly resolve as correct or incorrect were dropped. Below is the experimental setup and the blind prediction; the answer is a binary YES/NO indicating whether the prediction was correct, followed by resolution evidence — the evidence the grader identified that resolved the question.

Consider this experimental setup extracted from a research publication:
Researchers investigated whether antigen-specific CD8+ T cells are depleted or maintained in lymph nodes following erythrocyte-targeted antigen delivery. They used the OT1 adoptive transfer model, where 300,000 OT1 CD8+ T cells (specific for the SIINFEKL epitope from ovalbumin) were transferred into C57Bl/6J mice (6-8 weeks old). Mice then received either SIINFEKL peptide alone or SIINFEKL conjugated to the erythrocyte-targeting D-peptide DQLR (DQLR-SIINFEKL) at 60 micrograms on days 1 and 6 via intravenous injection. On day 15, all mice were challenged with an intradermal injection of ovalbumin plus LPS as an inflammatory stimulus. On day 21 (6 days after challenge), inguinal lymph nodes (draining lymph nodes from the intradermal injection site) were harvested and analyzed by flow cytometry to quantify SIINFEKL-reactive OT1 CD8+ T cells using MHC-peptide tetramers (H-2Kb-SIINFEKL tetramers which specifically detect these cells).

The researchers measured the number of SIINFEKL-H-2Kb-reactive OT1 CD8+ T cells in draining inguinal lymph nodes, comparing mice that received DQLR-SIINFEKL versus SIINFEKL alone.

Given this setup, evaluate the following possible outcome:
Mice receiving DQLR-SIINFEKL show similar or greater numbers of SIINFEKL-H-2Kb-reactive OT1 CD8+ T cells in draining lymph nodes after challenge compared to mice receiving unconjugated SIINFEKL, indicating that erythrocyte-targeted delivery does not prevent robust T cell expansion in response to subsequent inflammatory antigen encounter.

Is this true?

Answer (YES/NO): NO